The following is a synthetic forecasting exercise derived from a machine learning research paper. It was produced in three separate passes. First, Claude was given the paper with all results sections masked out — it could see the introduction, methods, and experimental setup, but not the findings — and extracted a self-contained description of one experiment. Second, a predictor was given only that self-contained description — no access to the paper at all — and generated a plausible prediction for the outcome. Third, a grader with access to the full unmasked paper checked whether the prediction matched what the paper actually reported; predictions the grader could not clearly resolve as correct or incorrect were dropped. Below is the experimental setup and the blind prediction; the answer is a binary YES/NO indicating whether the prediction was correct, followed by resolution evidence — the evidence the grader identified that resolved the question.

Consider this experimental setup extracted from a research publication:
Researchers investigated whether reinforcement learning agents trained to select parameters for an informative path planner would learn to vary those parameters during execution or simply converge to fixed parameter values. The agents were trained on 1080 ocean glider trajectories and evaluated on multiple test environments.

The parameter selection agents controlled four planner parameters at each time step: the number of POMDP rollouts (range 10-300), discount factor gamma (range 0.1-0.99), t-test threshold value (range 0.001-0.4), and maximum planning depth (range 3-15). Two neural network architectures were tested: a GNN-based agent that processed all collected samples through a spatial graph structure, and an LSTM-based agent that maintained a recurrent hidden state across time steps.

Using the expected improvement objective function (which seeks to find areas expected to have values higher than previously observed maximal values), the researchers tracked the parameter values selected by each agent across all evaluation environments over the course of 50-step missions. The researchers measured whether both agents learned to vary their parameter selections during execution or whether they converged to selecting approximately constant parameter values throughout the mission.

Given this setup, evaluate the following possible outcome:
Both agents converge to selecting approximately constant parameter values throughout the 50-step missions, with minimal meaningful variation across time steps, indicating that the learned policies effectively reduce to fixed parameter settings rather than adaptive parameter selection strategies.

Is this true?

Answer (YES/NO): NO